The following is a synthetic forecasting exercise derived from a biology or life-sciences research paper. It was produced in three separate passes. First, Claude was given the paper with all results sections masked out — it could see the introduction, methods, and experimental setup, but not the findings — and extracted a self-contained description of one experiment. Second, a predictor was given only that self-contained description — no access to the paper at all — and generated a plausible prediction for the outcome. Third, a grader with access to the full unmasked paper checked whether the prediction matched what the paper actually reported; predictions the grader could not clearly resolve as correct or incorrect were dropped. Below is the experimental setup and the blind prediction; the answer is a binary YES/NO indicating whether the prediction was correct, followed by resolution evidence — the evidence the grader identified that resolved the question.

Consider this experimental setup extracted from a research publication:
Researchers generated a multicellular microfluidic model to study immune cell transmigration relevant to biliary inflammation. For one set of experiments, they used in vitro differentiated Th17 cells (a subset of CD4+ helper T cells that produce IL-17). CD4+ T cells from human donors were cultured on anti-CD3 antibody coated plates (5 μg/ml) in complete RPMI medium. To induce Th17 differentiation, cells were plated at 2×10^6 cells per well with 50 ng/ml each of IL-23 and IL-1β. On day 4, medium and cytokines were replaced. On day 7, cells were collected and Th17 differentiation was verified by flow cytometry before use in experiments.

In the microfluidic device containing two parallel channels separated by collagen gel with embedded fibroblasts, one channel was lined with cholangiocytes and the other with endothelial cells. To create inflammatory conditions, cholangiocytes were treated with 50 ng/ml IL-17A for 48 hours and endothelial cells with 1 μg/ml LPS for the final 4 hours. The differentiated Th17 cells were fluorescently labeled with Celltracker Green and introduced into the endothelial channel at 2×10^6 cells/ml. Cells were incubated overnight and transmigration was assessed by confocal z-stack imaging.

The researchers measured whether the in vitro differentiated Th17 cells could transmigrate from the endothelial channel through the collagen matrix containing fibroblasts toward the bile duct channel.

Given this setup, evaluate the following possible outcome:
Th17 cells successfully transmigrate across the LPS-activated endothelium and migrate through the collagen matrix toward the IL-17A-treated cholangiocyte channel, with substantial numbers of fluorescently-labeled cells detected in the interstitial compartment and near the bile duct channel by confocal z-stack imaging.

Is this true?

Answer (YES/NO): YES